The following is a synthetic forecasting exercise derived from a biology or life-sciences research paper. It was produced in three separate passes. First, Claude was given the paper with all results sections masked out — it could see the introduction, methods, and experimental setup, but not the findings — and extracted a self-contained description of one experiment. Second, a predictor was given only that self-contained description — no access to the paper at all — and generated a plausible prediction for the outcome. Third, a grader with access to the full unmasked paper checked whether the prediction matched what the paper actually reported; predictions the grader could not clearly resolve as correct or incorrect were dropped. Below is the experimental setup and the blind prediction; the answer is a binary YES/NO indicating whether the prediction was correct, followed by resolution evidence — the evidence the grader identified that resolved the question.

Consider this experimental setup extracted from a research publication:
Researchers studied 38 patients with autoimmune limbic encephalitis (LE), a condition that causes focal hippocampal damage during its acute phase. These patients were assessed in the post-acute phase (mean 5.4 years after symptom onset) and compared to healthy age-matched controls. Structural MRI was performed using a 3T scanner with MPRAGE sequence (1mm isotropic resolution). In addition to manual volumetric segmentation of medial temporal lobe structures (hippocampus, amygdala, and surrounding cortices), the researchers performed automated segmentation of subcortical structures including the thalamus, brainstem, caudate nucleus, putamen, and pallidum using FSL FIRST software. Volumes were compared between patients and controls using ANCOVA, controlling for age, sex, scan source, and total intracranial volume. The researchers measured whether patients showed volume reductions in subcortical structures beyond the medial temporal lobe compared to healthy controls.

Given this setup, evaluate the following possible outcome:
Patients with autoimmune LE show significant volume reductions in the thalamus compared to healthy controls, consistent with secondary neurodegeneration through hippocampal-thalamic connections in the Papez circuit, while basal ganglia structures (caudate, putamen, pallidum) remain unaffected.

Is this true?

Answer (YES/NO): YES